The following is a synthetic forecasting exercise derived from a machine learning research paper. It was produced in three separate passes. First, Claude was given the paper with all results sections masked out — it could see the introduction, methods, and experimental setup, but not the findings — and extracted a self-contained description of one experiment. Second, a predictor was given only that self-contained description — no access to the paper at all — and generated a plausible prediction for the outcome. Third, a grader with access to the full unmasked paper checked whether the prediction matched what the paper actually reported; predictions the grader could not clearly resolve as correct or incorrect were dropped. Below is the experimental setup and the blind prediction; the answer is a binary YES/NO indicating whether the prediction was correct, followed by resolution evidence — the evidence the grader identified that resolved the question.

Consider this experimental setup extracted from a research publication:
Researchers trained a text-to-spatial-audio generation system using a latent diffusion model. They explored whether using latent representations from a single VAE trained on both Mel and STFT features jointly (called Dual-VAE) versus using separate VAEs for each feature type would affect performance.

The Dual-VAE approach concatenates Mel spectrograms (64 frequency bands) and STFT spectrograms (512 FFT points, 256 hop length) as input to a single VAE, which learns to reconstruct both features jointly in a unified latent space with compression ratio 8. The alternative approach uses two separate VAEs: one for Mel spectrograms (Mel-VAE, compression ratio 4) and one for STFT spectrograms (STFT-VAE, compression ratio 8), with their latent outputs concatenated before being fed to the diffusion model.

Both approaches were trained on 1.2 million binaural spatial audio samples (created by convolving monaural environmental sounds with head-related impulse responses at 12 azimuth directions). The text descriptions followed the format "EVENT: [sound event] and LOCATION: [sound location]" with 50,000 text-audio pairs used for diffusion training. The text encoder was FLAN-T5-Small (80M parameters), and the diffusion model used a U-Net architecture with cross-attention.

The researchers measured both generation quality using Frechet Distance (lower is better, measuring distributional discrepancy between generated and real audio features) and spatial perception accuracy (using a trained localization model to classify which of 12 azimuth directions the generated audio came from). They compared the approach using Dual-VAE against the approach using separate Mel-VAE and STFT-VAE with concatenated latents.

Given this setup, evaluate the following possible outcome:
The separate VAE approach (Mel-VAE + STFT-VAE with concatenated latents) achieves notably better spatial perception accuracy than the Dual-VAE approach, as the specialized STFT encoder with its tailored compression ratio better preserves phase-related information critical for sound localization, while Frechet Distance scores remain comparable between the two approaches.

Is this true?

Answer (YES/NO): NO